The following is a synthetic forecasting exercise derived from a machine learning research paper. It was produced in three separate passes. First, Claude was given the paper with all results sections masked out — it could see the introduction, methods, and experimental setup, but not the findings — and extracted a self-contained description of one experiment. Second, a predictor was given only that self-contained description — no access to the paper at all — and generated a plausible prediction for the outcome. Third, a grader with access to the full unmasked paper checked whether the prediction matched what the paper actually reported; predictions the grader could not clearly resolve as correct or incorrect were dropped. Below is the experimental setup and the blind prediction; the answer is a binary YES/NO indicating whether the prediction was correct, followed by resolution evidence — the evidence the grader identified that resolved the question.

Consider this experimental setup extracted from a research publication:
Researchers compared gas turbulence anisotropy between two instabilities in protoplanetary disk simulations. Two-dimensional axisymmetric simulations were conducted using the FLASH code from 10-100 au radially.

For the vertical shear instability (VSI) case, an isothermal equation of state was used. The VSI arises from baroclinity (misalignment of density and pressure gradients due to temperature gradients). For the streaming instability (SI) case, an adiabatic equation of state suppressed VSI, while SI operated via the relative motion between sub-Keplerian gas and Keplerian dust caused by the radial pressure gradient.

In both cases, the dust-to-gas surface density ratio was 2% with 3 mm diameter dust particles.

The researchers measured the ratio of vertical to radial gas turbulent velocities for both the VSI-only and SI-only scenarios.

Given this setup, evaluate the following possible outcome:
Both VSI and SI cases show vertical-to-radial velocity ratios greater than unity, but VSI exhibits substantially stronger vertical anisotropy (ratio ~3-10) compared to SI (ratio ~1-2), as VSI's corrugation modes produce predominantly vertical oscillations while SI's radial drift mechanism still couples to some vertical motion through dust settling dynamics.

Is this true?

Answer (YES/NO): NO